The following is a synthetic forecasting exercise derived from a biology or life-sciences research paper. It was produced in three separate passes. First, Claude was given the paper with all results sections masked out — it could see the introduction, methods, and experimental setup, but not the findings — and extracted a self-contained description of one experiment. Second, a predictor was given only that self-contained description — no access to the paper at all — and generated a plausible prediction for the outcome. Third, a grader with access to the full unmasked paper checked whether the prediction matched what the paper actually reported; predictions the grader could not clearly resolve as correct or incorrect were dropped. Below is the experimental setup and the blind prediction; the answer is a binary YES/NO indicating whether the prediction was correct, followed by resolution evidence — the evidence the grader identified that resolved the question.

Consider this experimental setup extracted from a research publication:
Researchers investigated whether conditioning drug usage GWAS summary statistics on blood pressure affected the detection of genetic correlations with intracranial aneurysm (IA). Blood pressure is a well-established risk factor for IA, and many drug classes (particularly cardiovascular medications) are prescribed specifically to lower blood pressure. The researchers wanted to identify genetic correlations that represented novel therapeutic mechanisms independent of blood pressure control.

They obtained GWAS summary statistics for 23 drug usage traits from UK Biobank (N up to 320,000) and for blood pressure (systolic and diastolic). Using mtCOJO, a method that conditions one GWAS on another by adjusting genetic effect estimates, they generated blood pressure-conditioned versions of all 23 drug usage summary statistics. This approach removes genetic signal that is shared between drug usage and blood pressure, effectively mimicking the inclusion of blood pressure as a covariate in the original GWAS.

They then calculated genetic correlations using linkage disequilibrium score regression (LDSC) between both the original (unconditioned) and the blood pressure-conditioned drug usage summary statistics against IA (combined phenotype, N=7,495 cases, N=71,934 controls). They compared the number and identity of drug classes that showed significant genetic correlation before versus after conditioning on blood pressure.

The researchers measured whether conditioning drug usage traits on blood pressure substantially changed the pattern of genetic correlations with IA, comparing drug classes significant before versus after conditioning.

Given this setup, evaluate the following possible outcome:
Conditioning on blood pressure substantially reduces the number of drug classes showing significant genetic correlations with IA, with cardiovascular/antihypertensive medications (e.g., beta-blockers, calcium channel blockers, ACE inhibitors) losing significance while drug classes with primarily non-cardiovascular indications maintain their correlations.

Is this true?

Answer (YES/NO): NO